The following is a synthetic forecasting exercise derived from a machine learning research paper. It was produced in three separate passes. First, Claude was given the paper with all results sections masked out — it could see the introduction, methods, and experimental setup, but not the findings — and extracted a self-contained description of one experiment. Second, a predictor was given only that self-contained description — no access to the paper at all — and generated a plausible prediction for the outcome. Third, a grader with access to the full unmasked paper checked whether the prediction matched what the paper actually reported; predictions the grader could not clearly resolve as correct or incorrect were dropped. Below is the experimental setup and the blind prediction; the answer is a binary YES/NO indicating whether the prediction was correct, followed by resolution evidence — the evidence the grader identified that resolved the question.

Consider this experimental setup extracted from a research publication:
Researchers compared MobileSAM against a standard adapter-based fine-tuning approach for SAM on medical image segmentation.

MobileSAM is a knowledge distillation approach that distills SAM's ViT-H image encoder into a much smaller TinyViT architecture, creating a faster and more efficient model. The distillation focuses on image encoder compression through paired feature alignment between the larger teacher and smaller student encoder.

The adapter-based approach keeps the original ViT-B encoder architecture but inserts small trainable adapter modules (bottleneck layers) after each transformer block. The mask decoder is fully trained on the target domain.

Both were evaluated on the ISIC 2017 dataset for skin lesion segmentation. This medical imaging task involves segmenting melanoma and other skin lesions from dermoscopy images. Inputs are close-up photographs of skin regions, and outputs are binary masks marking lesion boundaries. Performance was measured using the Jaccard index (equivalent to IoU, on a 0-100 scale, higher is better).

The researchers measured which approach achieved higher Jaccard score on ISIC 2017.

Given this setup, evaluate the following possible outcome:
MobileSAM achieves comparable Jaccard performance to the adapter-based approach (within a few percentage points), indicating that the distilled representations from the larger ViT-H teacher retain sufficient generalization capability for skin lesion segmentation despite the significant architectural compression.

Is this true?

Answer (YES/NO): YES